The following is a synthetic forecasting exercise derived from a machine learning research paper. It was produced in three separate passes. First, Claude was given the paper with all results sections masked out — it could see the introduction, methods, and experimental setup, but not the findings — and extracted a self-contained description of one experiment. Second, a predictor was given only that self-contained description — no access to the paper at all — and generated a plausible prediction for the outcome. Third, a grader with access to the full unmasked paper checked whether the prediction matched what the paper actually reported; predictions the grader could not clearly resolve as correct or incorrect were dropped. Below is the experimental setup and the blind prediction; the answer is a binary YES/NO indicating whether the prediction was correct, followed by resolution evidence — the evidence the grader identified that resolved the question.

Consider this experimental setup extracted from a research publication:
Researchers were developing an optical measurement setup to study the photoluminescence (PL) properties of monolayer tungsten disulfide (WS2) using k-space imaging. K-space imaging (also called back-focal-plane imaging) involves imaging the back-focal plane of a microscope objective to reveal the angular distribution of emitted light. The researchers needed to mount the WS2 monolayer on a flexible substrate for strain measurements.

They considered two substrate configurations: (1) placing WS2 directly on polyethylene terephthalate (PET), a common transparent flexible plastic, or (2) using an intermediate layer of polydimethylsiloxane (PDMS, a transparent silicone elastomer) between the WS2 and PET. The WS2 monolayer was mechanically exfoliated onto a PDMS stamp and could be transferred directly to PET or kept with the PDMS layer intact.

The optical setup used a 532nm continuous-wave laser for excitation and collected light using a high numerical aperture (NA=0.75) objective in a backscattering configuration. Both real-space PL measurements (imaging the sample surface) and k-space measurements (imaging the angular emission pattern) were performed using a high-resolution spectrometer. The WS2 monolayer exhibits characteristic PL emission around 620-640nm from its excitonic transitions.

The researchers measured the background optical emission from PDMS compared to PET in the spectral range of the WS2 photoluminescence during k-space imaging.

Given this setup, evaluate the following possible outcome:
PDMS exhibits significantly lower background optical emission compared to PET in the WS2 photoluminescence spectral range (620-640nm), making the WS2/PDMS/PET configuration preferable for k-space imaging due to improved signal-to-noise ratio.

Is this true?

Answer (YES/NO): YES